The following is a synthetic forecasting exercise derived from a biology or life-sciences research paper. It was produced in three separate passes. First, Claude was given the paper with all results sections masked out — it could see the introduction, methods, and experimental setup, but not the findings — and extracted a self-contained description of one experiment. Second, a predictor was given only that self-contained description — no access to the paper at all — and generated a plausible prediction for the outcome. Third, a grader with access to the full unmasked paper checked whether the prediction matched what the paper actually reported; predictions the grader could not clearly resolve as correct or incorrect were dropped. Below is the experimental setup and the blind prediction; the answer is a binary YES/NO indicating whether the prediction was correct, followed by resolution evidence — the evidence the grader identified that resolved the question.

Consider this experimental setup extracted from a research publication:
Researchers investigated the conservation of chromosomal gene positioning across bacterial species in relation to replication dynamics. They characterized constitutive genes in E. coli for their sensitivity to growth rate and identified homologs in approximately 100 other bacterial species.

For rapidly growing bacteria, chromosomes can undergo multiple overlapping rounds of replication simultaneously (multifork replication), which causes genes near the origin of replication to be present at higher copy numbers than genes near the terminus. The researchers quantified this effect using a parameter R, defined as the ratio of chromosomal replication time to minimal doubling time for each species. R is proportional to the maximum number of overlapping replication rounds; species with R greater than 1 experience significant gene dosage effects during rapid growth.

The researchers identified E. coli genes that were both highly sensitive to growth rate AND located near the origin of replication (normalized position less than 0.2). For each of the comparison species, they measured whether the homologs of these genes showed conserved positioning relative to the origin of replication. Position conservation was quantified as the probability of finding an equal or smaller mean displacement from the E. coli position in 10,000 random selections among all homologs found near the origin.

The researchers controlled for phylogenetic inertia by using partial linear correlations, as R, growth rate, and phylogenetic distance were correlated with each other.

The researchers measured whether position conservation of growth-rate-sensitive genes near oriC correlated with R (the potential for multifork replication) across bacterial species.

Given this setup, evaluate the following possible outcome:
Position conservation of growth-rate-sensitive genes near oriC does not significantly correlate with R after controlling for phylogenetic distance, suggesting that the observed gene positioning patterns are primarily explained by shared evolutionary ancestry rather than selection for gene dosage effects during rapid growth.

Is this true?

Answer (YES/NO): NO